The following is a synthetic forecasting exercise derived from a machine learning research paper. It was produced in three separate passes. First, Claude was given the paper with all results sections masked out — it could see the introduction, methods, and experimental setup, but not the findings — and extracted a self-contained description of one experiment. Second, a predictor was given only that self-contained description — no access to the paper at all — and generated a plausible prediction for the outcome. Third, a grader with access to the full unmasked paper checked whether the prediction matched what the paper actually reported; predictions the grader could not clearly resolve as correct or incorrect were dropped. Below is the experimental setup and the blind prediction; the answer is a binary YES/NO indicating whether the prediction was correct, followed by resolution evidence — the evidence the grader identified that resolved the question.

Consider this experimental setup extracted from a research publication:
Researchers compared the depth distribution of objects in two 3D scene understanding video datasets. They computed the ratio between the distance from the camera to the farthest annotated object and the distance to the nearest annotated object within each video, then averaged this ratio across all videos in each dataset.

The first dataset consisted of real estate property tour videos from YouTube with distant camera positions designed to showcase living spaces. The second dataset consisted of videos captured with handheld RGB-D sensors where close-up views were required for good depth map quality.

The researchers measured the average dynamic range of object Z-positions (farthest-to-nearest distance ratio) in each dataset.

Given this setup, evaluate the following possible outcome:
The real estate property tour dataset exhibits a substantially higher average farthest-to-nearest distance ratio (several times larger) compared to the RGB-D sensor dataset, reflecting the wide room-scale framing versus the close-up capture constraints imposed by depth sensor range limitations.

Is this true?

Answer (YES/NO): NO